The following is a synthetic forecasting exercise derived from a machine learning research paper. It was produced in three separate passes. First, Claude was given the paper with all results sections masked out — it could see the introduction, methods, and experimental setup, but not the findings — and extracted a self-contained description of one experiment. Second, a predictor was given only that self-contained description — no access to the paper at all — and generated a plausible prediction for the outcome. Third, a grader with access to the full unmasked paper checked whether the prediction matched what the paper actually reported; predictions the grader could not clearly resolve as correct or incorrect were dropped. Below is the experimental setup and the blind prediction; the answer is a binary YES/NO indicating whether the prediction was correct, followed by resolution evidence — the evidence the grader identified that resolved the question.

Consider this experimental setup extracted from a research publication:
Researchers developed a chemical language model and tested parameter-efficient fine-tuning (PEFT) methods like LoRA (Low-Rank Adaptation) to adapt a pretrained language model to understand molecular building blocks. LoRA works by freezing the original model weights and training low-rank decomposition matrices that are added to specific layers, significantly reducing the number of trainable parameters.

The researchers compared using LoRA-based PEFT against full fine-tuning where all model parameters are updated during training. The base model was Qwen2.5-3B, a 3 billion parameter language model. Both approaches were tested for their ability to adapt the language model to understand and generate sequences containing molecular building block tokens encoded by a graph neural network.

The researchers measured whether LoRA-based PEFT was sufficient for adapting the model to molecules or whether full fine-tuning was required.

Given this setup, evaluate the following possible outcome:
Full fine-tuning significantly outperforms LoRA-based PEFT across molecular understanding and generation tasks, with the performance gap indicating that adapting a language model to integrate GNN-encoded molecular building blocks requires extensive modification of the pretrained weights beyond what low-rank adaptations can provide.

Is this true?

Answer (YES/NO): YES